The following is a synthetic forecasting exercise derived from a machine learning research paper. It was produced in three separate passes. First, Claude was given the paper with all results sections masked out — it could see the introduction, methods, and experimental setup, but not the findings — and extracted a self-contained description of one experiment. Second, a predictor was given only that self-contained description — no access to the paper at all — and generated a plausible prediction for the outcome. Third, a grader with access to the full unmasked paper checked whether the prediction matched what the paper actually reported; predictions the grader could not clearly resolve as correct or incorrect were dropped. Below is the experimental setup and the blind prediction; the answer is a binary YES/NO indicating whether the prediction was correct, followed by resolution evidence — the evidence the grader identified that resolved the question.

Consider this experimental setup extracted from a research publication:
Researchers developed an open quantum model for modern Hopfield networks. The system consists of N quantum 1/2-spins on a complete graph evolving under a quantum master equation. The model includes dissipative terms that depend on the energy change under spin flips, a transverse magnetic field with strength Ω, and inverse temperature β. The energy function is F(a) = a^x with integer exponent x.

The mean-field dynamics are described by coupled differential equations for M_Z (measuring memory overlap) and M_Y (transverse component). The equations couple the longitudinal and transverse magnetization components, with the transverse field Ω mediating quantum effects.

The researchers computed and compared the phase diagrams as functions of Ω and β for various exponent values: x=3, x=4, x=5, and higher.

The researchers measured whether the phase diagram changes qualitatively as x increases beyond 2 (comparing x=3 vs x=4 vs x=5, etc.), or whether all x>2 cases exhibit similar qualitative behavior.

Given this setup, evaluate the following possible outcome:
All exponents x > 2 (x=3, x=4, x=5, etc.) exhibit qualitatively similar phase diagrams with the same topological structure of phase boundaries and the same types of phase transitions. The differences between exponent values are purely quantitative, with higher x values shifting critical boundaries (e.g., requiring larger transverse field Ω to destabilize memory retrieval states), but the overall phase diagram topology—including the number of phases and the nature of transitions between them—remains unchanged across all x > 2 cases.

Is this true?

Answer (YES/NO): YES